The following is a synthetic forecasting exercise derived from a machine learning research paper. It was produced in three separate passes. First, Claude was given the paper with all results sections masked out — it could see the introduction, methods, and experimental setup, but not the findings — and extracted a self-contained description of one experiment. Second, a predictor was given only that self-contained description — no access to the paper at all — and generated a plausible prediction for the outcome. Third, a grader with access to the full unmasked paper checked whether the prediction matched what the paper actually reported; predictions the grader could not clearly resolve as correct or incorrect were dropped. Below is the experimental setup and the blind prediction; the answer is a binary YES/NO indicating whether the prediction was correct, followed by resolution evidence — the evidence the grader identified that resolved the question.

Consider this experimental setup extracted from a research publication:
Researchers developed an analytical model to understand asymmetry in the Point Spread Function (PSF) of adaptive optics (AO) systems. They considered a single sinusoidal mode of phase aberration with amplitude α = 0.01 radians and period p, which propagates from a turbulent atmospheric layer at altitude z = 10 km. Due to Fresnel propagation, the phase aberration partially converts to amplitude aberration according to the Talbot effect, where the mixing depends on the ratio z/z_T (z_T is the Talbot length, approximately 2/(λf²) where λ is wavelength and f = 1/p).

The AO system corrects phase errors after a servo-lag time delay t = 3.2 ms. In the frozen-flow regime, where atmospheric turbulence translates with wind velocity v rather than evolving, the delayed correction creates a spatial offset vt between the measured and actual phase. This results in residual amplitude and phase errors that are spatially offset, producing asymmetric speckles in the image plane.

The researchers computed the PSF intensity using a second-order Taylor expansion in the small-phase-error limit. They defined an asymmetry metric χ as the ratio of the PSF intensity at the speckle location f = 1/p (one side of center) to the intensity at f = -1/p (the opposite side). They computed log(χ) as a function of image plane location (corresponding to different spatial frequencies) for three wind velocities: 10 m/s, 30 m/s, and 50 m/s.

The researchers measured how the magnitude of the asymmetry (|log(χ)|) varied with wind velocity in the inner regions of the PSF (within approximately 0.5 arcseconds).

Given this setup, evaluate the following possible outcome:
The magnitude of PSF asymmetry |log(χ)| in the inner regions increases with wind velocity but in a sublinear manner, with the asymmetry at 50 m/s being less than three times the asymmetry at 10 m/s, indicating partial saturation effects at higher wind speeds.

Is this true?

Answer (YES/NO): NO